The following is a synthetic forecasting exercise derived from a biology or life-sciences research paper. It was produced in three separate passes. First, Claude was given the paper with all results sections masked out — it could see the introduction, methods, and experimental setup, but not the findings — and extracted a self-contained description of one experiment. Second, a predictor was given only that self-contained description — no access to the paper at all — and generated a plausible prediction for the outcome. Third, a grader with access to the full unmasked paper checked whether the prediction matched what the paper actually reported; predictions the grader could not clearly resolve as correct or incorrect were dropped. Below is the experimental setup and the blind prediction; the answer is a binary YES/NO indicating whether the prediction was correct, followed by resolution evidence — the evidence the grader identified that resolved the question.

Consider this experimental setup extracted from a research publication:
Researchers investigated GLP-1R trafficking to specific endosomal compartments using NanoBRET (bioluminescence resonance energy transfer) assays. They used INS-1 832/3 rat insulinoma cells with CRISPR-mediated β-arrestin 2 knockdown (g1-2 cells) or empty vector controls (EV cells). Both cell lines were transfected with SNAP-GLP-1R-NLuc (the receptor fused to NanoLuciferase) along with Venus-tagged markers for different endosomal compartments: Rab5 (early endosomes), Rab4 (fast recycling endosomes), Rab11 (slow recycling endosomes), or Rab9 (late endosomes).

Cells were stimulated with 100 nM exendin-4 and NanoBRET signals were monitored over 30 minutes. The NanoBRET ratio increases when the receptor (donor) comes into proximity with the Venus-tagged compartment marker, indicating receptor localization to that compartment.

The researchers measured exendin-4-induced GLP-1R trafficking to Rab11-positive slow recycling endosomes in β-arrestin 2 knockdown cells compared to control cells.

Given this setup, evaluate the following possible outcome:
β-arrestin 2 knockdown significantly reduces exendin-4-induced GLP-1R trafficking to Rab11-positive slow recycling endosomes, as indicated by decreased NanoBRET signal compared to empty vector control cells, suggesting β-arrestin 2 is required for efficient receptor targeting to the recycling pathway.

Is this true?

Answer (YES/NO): YES